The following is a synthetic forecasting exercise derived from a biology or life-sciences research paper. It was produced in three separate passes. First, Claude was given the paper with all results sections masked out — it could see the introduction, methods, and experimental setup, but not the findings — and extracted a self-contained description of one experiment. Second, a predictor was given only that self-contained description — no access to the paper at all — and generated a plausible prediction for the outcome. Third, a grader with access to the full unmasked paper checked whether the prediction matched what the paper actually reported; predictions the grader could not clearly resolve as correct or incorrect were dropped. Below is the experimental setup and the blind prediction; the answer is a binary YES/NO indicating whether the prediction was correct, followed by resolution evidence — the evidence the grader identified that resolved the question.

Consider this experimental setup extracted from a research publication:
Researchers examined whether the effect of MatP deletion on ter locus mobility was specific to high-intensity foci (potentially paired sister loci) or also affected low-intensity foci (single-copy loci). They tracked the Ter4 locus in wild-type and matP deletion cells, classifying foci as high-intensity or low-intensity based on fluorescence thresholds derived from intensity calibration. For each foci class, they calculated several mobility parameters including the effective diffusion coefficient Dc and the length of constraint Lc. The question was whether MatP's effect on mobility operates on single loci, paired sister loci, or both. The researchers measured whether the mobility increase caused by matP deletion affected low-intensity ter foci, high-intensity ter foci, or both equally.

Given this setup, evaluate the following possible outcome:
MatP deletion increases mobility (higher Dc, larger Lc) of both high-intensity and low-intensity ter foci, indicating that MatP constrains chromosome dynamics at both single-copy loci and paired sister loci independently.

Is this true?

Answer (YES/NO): NO